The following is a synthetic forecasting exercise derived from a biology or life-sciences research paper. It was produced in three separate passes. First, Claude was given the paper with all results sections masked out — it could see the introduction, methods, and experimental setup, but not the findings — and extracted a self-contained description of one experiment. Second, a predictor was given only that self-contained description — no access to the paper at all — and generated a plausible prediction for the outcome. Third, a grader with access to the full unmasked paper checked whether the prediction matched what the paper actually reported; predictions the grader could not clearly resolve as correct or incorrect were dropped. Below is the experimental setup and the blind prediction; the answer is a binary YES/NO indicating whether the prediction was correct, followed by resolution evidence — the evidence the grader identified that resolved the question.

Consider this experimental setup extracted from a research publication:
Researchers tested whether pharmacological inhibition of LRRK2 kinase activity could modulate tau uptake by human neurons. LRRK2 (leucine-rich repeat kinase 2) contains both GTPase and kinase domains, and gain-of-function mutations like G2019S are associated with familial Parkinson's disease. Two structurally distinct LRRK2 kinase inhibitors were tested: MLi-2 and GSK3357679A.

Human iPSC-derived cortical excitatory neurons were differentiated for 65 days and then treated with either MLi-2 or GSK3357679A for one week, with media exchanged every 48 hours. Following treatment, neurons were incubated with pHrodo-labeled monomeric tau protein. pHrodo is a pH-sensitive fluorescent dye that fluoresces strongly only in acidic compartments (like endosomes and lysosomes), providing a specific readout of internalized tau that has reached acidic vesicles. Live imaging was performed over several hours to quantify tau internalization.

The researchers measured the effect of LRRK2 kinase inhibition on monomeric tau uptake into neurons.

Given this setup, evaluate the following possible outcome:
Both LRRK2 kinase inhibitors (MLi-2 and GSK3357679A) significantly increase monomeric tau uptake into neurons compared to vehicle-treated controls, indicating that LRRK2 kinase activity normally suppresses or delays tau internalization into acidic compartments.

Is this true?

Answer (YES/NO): NO